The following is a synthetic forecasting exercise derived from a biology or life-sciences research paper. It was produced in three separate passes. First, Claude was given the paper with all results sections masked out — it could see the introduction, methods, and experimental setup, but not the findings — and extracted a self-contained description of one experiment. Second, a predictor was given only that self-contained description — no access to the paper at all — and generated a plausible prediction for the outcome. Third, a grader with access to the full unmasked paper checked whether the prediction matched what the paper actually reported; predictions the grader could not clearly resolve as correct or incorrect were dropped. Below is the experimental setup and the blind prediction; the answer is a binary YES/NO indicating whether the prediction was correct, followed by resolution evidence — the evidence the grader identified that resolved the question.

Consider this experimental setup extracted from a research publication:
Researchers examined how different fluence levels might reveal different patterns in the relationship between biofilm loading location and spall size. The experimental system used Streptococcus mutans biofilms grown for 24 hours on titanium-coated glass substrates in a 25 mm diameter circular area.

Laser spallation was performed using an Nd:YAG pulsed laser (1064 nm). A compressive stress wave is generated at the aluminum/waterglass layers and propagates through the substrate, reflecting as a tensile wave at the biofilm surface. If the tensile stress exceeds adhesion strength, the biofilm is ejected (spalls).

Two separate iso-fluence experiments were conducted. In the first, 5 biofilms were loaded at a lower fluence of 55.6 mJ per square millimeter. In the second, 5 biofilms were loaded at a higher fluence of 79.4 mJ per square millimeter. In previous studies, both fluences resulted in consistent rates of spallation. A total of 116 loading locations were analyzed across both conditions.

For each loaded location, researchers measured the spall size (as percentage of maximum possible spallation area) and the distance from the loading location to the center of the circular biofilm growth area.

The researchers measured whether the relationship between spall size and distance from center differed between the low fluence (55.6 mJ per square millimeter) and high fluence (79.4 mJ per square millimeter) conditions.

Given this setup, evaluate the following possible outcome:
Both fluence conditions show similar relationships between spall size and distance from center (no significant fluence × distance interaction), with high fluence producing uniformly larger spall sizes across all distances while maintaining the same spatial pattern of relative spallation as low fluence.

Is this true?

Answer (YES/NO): YES